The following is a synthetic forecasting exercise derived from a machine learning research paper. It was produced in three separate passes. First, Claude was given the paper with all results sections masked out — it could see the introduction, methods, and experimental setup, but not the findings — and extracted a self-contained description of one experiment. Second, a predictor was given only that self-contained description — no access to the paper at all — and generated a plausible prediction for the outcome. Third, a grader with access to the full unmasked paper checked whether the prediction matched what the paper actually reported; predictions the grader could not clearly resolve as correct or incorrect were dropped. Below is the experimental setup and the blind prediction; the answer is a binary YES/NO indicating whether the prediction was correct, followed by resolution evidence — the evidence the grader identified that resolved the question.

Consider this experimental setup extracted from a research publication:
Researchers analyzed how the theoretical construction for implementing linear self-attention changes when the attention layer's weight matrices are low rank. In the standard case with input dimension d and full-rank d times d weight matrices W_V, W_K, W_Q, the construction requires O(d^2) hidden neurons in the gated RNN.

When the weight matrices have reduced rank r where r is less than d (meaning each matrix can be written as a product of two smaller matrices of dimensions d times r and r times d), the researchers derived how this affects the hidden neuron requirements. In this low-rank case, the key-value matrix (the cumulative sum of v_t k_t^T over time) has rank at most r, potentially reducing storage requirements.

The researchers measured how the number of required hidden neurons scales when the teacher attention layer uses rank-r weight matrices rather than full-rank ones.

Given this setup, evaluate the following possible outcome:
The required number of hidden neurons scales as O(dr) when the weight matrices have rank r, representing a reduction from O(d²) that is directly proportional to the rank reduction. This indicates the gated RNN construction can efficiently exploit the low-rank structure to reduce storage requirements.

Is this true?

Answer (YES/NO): NO